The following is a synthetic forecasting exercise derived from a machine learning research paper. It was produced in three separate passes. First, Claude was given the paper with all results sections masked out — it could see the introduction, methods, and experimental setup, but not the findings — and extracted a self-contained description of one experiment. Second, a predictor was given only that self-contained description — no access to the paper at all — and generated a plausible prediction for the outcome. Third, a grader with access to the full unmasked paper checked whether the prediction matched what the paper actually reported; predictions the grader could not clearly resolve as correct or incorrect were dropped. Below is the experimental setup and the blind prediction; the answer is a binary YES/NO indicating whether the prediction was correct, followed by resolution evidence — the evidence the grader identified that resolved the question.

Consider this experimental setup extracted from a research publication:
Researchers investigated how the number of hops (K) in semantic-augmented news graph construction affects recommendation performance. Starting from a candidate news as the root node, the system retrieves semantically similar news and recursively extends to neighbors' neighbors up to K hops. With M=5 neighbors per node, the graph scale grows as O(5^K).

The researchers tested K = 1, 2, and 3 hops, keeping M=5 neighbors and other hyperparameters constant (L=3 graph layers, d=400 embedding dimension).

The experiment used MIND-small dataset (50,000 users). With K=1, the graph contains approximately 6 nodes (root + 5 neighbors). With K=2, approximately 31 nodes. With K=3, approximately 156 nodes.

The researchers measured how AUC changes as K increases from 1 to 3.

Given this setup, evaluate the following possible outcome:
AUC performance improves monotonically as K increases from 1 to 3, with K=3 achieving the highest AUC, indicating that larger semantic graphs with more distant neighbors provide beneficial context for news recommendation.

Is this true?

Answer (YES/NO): NO